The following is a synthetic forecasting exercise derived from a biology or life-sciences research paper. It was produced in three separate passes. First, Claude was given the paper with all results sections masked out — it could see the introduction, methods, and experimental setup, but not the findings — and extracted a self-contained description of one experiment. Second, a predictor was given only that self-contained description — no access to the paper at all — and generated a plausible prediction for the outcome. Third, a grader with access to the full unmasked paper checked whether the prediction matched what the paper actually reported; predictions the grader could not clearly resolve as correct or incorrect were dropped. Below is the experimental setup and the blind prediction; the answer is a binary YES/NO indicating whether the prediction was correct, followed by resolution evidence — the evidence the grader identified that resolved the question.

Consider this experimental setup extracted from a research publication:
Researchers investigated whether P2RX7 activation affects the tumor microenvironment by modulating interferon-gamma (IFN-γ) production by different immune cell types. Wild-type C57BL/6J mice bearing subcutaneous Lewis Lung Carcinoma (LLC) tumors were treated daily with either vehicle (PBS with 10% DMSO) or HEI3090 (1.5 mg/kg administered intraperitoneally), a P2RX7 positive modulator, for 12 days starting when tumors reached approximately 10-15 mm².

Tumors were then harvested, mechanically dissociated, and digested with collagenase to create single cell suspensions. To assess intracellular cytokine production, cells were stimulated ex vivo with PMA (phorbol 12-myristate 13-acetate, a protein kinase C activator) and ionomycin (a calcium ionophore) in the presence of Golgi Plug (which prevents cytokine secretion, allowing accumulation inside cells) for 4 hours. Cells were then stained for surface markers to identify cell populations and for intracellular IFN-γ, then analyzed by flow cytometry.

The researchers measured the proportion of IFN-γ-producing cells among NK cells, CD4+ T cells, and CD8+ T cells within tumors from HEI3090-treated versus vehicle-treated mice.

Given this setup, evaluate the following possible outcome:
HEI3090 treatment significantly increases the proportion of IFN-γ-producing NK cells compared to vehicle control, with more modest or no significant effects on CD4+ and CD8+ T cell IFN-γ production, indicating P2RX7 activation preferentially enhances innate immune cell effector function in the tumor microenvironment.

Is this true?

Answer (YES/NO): NO